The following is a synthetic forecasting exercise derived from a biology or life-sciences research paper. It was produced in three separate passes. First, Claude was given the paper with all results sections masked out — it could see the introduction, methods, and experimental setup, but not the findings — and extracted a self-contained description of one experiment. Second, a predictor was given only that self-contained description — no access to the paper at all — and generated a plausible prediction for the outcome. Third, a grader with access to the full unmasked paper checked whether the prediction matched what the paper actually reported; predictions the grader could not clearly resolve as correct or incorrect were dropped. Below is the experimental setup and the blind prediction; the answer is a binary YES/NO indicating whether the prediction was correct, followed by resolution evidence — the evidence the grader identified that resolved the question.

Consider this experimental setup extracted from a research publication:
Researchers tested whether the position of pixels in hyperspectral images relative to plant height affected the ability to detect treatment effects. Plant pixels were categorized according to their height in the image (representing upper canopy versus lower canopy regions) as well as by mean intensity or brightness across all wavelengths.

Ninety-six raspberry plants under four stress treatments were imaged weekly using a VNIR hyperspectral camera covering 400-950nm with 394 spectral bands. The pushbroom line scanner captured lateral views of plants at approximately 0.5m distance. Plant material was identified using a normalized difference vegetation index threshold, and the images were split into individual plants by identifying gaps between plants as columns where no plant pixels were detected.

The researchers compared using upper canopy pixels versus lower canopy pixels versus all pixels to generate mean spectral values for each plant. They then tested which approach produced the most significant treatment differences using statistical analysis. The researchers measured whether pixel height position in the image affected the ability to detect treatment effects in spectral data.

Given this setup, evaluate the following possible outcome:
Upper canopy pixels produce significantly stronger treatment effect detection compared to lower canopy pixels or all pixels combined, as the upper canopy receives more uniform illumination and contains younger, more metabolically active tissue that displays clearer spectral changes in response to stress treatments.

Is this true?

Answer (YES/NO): NO